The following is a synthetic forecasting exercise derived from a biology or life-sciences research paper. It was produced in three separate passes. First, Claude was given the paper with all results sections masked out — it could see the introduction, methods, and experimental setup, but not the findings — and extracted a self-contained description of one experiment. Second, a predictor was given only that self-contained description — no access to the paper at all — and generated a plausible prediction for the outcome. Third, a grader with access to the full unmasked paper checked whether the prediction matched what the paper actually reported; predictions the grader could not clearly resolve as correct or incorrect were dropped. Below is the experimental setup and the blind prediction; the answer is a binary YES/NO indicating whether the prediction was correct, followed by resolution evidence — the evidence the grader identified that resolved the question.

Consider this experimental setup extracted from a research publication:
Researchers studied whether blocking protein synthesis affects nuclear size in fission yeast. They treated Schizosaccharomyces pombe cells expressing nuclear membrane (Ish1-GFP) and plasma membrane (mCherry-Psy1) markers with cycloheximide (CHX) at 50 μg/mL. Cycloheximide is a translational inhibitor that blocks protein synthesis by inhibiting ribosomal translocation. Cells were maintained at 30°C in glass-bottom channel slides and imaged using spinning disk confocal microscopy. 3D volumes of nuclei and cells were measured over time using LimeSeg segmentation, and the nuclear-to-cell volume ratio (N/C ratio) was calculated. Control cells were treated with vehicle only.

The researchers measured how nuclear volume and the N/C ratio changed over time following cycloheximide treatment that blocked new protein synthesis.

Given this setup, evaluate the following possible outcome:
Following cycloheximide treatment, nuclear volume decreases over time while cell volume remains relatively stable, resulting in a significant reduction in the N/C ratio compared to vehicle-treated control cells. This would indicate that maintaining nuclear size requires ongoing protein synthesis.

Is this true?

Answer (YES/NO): NO